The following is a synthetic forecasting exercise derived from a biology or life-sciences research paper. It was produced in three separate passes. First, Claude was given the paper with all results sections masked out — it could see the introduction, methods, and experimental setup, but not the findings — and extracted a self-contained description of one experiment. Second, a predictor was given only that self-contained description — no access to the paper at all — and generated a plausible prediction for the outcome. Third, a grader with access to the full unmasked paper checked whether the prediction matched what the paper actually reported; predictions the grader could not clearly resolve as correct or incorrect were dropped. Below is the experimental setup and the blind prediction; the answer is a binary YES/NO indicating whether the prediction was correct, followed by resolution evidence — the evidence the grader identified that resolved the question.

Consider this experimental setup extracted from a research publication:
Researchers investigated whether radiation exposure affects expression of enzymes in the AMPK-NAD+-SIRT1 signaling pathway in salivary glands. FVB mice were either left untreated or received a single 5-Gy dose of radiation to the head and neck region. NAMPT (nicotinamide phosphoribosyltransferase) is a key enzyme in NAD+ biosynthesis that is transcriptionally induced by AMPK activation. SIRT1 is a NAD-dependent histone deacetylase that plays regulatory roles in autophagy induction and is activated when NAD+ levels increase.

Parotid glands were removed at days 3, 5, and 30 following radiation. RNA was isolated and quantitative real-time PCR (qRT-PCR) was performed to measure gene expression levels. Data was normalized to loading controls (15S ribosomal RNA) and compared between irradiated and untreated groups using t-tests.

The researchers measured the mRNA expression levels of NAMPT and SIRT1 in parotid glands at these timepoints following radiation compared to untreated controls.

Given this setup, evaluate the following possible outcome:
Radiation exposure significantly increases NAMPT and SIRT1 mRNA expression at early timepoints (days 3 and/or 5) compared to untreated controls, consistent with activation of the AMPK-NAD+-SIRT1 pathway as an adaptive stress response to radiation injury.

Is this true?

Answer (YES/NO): NO